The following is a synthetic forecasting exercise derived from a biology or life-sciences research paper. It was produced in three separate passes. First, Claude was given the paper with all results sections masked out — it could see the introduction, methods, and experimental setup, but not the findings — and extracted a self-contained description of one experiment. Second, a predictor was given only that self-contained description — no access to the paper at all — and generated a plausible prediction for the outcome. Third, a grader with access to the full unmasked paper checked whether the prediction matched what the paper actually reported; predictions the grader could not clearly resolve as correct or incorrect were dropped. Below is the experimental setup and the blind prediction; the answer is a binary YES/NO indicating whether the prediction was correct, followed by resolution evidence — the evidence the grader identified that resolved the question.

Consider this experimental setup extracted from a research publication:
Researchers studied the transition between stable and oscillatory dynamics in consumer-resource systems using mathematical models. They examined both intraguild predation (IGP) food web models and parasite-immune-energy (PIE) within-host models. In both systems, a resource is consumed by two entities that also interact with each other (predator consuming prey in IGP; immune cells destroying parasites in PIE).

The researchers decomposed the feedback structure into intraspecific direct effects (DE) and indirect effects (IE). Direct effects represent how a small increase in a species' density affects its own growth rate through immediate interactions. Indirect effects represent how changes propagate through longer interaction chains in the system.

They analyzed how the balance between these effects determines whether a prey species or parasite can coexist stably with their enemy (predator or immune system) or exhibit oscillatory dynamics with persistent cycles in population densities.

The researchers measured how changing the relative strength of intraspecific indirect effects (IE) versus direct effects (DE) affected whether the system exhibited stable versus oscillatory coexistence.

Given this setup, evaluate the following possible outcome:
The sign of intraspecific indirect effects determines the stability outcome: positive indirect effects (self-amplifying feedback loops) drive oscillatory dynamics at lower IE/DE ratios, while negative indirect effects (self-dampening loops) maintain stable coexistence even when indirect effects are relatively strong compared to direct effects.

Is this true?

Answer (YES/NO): NO